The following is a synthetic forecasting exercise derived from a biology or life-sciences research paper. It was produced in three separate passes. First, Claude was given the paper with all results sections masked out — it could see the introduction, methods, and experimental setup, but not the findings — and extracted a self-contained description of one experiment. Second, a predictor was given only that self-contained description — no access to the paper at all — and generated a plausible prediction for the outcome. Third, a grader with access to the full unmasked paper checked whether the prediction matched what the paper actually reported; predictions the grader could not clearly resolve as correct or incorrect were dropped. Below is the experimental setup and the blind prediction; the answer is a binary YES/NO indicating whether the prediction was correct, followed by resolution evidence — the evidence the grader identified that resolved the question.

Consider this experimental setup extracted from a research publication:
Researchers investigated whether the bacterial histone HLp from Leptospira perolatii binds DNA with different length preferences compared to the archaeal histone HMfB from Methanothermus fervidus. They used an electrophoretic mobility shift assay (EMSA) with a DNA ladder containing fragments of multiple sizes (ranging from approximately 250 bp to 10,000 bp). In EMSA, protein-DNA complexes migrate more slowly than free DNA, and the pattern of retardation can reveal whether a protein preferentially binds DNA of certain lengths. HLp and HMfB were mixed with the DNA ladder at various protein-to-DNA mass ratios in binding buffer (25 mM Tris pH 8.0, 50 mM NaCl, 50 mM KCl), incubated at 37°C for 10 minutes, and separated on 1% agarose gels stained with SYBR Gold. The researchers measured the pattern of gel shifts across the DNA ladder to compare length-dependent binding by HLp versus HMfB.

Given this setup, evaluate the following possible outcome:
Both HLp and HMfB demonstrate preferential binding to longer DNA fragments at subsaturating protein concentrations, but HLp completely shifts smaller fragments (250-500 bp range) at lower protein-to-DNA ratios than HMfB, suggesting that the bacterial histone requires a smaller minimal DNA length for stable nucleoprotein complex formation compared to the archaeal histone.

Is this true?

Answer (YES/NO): NO